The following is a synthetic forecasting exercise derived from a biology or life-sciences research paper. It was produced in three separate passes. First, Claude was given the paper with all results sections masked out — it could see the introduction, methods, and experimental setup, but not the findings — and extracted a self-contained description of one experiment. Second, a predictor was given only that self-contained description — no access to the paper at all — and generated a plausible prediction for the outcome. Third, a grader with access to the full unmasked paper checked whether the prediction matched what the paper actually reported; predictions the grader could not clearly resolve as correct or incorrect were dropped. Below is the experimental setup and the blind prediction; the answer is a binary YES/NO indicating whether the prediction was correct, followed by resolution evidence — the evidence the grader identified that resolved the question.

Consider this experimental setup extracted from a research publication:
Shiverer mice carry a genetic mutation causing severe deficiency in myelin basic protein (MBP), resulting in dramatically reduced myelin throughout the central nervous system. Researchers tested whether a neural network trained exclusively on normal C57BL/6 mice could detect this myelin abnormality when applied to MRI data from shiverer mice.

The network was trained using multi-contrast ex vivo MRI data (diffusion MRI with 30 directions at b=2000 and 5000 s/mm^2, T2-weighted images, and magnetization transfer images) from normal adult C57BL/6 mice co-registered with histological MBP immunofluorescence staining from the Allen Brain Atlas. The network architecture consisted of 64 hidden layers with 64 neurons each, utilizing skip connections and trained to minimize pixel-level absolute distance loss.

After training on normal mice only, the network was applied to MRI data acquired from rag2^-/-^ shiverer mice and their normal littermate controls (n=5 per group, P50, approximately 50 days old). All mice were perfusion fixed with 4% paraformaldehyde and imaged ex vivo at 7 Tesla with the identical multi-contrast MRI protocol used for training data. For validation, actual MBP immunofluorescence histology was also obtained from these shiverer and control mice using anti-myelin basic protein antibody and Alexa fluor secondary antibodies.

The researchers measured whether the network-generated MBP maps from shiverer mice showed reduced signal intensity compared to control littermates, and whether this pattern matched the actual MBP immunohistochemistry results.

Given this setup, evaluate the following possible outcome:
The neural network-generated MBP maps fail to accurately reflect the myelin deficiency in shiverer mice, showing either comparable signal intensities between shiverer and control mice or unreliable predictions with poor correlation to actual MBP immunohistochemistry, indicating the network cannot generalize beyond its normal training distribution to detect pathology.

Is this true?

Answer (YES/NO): NO